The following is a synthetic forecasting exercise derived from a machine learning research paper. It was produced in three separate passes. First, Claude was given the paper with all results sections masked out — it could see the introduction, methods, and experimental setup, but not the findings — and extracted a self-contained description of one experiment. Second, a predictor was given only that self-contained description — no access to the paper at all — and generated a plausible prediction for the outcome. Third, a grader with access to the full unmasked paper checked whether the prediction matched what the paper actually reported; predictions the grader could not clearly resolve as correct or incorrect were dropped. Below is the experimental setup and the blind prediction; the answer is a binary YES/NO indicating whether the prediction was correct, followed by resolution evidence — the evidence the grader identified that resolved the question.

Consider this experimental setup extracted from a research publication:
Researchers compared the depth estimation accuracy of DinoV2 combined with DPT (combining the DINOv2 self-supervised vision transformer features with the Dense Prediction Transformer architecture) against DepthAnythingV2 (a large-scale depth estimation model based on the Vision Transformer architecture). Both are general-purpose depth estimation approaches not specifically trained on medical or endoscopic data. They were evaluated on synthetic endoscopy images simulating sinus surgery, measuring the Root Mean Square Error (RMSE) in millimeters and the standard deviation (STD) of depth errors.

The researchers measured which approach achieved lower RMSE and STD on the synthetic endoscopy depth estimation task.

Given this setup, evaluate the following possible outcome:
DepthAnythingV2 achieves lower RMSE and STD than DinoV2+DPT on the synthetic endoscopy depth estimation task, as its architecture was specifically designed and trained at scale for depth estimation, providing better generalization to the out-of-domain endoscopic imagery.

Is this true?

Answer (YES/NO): NO